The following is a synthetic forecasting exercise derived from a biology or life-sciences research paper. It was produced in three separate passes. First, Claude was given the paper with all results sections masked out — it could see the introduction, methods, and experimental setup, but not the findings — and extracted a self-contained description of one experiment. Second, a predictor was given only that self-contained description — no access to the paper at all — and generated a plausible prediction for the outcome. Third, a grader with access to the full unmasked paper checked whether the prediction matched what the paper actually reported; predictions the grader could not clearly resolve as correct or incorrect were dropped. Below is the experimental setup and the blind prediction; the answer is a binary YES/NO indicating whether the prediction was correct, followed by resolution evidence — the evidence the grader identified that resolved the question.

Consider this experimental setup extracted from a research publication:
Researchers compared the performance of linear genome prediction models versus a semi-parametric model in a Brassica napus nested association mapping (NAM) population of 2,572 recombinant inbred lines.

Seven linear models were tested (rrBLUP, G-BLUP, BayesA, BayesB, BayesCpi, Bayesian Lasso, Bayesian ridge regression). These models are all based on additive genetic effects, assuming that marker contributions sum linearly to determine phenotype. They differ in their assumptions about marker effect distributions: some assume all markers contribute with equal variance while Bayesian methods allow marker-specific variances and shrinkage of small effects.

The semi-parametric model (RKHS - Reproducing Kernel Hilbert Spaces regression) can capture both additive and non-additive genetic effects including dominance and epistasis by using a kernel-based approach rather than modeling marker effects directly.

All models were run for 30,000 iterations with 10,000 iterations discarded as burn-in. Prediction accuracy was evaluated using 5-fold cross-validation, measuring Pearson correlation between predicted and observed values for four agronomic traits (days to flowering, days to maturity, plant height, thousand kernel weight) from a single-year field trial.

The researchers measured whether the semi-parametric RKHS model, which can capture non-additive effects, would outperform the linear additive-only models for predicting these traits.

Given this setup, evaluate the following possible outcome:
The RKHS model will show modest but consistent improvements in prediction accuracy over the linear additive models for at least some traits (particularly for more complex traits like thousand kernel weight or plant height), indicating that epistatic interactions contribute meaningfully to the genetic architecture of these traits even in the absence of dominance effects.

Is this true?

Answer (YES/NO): NO